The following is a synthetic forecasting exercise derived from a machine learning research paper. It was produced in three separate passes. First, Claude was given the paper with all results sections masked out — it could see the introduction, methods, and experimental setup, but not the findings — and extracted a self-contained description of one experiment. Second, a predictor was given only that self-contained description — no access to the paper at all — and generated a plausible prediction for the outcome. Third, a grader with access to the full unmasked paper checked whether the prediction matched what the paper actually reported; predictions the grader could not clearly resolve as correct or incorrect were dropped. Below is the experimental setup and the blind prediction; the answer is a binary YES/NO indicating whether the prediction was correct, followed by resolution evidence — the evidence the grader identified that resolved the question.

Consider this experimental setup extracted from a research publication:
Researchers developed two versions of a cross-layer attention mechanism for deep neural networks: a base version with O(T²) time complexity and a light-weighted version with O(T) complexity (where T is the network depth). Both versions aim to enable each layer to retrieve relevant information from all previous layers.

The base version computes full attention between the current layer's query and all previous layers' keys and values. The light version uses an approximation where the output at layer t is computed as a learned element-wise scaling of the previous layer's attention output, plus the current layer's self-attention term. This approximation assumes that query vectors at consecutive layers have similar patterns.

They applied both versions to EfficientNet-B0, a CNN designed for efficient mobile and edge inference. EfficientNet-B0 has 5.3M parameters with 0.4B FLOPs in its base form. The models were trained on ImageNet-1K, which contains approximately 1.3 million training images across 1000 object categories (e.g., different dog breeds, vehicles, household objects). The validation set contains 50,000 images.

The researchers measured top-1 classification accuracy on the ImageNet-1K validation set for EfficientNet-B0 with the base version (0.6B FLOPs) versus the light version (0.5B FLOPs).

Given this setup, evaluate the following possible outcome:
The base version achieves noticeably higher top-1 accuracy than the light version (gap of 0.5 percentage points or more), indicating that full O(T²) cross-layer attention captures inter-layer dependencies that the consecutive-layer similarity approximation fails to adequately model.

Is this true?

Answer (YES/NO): NO